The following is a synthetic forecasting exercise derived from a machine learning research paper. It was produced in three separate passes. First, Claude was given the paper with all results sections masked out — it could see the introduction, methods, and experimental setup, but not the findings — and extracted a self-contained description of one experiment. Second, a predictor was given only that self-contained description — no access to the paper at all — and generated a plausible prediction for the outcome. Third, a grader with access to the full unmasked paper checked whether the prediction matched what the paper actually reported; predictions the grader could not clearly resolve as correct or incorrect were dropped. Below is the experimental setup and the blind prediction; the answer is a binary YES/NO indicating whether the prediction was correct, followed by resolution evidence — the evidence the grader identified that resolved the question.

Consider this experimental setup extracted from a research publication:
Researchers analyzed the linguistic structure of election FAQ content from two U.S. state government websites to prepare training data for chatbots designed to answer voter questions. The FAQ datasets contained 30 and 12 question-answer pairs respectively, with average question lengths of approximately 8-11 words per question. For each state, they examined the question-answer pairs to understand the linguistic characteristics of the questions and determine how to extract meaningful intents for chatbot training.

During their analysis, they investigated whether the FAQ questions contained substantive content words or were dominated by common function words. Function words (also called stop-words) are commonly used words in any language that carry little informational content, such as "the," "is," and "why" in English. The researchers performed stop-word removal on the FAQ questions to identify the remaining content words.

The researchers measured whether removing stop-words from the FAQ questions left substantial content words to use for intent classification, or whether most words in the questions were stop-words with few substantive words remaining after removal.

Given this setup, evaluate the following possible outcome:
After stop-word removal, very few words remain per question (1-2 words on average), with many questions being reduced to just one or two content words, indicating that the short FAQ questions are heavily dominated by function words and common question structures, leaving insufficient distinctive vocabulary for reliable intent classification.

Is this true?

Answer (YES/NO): YES